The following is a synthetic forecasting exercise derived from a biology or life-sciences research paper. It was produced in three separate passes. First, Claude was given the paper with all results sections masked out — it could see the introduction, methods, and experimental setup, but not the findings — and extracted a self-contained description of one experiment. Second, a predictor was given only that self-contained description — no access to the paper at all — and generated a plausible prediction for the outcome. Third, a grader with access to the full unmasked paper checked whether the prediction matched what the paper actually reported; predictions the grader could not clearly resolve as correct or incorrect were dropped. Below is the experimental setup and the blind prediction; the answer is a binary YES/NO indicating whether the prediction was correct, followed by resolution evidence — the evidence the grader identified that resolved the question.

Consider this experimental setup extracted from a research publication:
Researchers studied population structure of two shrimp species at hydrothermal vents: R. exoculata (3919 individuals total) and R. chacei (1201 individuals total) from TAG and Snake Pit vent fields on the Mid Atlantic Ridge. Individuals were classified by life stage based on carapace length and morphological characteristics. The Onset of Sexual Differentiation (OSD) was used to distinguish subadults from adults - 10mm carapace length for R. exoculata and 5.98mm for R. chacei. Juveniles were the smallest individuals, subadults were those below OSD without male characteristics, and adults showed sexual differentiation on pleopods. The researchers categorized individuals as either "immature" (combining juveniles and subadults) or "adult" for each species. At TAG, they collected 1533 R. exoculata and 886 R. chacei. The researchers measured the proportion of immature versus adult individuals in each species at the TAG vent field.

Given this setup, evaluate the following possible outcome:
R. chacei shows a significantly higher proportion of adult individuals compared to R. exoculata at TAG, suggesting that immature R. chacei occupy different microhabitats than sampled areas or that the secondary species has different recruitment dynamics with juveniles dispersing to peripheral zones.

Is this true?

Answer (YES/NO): NO